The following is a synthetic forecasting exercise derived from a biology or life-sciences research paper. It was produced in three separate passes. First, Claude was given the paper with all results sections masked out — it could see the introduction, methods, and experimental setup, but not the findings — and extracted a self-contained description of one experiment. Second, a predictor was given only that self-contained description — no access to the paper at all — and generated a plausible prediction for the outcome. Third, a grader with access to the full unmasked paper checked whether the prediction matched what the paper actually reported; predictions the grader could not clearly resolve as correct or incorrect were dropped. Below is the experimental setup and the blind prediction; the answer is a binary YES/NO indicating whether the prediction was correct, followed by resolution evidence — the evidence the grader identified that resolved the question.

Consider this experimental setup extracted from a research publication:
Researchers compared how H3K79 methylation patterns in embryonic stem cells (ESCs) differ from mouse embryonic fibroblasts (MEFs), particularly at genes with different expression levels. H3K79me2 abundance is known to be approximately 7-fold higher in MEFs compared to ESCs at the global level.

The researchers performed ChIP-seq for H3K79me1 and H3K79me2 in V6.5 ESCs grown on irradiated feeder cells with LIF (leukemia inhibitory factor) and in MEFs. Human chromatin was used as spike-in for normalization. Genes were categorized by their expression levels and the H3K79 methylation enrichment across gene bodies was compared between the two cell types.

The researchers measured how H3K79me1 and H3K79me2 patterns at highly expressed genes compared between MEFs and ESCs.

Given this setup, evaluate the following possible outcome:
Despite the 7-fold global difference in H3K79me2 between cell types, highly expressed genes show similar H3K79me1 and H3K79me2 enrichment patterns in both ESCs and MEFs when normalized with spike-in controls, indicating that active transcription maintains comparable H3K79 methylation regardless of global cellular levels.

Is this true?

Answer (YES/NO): NO